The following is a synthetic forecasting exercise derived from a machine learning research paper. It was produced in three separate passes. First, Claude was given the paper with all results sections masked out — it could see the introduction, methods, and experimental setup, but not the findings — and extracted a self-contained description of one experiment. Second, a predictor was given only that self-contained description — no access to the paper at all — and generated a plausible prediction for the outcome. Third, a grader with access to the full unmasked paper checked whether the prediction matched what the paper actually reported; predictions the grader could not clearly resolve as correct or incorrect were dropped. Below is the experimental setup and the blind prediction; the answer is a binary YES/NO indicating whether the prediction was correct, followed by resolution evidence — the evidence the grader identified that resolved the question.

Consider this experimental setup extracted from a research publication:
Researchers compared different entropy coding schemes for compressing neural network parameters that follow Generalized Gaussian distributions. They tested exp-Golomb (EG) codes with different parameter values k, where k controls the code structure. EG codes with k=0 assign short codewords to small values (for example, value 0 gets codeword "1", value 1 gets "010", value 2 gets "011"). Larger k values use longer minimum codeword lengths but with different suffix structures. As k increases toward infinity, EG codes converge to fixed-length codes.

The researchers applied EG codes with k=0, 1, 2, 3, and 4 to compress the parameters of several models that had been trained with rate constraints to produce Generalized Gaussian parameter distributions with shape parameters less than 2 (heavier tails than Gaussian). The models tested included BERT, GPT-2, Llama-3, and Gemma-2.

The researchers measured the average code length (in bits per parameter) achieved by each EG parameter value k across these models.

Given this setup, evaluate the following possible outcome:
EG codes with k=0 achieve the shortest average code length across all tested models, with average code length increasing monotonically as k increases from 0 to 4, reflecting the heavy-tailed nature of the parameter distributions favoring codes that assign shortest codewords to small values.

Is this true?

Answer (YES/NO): YES